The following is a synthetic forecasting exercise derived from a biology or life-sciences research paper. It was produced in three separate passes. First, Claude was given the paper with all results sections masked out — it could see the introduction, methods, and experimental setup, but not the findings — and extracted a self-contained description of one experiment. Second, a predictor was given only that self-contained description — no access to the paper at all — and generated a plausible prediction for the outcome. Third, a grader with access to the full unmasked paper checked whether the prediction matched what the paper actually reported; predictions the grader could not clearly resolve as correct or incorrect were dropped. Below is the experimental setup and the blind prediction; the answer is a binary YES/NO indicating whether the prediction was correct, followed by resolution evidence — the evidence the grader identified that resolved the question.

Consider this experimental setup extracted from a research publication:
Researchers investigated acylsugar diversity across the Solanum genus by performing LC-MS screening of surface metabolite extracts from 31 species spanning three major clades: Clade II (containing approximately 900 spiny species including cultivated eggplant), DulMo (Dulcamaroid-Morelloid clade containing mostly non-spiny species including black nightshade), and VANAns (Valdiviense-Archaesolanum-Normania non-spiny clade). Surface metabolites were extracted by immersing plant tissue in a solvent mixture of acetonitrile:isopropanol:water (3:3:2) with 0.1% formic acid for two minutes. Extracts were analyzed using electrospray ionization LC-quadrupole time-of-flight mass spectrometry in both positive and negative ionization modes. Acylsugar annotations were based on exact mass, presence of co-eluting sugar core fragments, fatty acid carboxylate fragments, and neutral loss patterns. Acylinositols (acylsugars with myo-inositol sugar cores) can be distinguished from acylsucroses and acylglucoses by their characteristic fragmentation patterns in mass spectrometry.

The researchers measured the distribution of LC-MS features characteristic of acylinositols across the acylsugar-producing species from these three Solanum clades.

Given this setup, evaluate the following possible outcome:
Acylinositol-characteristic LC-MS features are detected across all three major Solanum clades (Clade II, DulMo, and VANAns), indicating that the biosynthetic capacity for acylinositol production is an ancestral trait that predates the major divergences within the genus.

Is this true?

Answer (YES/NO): NO